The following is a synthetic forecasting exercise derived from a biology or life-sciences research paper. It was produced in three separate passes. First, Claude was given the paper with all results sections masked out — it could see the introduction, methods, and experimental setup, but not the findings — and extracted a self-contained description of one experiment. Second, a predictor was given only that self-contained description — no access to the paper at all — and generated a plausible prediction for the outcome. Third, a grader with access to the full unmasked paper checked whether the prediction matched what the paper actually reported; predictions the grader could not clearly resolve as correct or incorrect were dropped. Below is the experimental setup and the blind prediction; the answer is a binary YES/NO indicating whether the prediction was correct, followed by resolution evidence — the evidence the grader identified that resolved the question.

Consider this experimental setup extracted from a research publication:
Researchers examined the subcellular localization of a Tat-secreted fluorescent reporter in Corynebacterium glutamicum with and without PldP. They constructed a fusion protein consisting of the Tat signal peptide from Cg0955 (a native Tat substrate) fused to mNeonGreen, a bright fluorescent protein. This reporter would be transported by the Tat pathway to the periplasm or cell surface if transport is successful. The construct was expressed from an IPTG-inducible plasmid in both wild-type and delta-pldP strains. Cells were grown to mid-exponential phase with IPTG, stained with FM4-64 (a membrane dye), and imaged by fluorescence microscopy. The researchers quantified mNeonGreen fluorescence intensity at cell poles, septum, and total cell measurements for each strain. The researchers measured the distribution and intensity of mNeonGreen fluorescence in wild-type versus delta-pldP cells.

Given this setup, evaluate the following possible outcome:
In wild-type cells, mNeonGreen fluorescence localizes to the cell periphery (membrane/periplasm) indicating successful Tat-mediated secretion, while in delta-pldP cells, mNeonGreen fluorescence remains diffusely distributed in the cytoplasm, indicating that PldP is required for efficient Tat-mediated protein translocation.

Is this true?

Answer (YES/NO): NO